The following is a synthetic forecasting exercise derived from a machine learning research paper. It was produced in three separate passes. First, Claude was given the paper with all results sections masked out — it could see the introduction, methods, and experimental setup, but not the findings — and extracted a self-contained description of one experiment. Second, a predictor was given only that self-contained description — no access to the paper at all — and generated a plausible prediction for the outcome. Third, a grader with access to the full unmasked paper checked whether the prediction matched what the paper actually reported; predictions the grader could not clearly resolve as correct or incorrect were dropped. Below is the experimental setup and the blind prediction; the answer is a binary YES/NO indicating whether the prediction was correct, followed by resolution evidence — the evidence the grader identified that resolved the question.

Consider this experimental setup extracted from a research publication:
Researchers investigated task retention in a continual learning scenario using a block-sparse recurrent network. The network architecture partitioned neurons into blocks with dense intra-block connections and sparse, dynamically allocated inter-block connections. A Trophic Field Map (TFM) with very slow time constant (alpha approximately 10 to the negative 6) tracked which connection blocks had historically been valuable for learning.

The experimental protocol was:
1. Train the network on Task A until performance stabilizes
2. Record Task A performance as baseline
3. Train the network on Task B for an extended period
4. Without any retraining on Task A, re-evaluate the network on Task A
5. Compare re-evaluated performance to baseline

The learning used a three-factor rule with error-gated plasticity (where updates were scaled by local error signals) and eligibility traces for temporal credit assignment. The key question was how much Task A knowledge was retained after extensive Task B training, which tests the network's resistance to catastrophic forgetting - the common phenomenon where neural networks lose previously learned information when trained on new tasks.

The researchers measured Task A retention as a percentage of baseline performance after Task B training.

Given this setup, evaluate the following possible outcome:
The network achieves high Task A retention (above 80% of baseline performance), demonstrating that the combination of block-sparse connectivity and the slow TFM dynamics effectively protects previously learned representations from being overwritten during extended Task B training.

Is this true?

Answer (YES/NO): YES